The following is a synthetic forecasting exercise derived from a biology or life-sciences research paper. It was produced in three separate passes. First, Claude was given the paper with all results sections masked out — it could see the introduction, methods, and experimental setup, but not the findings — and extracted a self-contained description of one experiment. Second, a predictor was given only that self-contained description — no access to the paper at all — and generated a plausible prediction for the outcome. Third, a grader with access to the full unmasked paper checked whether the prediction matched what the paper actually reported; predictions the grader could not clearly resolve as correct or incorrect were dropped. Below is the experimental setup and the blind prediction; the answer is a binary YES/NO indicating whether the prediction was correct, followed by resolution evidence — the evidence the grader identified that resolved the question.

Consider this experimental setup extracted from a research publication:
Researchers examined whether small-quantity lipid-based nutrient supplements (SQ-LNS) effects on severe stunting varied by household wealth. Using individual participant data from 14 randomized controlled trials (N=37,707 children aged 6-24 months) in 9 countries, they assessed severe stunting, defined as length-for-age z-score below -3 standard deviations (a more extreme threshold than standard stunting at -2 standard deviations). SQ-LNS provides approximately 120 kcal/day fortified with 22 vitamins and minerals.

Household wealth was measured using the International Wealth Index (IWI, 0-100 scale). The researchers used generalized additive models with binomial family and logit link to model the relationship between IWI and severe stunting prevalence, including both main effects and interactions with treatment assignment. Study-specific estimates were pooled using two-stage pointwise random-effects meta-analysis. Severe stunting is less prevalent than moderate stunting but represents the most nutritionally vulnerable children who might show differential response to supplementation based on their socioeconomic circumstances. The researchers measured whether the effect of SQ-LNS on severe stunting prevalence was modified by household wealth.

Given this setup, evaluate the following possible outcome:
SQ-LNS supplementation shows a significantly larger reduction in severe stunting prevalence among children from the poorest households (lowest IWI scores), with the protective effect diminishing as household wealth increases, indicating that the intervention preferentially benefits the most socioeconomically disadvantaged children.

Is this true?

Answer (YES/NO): NO